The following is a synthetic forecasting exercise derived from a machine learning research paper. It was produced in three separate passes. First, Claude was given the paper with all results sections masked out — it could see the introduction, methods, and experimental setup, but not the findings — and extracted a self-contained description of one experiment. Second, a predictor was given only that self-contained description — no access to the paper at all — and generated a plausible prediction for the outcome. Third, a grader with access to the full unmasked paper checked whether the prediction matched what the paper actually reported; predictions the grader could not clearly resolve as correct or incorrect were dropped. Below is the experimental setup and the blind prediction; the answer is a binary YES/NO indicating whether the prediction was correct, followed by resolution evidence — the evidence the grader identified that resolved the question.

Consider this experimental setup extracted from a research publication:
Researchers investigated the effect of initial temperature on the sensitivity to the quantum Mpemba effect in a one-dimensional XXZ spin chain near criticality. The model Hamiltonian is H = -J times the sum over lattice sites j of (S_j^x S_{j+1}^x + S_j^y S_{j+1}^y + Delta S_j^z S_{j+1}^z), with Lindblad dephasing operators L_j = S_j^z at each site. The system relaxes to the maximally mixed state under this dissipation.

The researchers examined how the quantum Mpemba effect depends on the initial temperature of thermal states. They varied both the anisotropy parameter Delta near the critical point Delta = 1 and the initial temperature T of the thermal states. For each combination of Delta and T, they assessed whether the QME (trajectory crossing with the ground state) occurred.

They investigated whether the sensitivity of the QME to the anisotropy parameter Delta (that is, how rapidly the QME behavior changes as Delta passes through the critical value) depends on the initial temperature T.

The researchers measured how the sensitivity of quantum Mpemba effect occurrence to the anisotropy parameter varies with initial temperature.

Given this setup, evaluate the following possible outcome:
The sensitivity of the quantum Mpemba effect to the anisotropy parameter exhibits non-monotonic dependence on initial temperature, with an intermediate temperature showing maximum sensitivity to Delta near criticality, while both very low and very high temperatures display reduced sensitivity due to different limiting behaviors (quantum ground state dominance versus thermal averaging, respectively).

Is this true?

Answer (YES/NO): NO